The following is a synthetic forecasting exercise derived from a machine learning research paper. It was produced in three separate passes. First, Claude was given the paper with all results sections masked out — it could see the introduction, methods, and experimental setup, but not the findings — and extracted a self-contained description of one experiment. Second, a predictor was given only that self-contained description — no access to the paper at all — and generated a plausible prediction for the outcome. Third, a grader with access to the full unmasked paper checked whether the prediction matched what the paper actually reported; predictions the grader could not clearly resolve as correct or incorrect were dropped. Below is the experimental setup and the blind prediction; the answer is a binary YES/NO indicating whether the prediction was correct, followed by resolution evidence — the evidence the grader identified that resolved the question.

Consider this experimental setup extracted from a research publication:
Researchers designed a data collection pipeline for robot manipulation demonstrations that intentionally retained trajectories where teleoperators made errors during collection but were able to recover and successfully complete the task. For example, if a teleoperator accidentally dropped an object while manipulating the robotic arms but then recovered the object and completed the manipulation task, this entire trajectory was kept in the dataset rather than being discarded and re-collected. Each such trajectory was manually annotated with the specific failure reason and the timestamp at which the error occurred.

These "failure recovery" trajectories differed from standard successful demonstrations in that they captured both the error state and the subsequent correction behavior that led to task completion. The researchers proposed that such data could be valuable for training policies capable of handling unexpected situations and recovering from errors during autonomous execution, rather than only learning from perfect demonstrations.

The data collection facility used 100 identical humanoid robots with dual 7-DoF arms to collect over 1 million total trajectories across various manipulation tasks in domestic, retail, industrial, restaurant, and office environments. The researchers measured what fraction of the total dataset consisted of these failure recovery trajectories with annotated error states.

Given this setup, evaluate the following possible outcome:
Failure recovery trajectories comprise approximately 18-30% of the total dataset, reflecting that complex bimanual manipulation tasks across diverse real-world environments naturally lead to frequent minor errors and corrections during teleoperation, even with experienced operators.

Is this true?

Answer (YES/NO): NO